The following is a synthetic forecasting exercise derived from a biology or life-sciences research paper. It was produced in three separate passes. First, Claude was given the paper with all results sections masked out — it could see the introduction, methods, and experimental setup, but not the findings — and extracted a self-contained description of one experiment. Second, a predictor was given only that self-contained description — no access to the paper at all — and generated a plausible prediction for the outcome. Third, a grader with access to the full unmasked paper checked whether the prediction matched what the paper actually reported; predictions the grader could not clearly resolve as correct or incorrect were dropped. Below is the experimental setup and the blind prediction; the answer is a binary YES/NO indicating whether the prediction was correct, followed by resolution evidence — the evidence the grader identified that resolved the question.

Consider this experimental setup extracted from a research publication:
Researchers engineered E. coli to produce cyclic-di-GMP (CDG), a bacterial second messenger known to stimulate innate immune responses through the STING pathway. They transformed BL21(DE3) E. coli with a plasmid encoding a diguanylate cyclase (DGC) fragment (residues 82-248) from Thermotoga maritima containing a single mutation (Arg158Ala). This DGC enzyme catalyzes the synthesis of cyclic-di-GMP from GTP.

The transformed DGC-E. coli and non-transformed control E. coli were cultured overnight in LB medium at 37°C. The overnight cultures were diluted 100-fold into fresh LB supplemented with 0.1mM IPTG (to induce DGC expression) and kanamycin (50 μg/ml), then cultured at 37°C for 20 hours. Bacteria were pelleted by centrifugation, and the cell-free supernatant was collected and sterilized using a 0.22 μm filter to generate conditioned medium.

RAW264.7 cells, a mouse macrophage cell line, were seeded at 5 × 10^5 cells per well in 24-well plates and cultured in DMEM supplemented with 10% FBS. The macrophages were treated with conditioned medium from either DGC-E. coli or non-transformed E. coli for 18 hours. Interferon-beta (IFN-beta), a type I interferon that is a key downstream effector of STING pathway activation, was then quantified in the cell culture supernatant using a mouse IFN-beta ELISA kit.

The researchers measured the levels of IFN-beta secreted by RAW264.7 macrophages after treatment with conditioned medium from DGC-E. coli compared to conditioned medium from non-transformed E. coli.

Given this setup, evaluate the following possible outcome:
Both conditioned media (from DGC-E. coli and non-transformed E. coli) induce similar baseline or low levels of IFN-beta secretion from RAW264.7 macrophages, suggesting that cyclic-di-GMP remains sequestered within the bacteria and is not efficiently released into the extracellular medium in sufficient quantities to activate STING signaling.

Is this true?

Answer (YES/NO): NO